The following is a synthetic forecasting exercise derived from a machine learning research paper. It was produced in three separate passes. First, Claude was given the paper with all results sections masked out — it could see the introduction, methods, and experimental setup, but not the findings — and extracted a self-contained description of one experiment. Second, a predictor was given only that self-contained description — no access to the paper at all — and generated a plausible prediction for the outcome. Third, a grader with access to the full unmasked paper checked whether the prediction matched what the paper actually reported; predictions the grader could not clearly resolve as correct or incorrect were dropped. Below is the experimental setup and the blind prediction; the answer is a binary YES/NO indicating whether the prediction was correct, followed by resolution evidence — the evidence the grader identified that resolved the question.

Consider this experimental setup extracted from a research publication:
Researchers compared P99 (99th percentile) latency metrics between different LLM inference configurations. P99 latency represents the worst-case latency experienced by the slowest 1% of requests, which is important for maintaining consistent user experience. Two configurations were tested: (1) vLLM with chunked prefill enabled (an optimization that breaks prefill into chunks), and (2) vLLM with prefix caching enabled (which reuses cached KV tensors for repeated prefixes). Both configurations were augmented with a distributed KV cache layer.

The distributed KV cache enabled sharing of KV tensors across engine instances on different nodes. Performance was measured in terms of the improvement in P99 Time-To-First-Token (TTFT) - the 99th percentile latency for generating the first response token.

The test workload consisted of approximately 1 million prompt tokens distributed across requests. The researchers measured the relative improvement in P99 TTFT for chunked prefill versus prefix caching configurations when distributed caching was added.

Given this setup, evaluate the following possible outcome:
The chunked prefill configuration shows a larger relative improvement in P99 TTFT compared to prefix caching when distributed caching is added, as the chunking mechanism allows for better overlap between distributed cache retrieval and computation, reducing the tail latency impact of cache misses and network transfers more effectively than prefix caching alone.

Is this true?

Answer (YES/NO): NO